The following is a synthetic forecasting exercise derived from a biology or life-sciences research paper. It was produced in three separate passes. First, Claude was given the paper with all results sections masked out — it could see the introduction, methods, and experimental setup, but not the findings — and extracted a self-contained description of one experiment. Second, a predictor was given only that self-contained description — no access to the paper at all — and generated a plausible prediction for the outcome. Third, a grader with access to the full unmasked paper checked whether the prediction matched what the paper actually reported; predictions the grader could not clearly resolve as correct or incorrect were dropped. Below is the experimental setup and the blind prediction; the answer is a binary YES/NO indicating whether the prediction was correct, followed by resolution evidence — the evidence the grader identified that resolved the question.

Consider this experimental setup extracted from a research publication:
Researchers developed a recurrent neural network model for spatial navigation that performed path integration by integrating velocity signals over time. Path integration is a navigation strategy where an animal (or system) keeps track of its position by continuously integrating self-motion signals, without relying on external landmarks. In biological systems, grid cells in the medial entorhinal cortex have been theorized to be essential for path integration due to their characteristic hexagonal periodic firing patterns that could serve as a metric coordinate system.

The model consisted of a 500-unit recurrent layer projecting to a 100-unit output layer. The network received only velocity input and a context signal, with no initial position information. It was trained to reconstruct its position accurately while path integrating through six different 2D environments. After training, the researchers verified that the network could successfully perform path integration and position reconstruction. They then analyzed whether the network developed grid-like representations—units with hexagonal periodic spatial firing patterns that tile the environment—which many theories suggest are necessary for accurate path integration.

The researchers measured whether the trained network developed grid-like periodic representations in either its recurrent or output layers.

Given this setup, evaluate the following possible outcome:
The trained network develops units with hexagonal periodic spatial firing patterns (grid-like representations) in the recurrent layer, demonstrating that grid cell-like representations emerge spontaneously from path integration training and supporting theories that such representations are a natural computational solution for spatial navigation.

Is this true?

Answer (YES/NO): NO